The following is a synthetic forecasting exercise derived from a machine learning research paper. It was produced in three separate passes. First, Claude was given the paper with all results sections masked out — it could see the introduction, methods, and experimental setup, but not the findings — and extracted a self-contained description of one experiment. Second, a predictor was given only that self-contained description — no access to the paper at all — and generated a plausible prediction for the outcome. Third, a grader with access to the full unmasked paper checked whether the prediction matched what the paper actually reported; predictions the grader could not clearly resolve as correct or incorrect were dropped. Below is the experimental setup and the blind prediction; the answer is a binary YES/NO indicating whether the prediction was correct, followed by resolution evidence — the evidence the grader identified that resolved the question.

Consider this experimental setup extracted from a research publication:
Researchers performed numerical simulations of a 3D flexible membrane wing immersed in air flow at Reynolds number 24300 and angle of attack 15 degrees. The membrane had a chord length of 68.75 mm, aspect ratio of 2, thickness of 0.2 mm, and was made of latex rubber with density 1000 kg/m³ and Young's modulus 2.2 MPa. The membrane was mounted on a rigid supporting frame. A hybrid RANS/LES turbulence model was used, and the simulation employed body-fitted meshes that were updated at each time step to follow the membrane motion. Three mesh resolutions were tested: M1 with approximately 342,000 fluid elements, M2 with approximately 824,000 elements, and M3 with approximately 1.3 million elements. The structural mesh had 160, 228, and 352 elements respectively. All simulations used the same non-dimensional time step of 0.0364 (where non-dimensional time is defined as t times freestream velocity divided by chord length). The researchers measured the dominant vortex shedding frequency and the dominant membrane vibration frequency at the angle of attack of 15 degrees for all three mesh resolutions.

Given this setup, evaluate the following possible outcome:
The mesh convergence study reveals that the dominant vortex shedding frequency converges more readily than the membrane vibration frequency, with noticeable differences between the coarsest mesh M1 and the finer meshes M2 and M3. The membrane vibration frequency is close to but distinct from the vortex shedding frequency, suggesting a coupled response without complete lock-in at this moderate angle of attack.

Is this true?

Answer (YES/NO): NO